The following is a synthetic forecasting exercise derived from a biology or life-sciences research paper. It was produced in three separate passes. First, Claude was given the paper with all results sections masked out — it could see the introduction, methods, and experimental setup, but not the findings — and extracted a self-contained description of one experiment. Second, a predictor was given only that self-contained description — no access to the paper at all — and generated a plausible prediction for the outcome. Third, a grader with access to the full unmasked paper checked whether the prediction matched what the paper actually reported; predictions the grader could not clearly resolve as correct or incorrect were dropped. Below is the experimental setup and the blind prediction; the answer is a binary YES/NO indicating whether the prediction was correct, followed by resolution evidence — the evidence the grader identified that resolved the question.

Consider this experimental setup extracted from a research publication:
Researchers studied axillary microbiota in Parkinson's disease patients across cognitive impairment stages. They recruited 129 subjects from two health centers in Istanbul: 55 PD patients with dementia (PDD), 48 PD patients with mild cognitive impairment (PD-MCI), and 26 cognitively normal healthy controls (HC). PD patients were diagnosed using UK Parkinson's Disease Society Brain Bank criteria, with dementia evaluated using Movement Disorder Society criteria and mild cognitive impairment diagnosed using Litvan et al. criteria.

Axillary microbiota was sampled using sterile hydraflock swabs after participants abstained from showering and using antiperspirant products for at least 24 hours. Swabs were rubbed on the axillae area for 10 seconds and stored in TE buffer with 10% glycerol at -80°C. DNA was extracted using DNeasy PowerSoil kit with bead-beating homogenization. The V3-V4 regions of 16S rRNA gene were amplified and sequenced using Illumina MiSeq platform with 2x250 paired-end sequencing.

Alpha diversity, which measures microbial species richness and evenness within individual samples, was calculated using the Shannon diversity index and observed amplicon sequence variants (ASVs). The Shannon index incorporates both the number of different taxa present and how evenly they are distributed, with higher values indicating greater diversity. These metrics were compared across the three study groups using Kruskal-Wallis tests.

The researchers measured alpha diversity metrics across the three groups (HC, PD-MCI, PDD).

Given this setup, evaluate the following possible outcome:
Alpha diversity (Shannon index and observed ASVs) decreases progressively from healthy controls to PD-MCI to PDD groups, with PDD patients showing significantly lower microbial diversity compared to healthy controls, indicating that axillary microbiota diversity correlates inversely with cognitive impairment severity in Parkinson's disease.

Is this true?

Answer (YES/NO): NO